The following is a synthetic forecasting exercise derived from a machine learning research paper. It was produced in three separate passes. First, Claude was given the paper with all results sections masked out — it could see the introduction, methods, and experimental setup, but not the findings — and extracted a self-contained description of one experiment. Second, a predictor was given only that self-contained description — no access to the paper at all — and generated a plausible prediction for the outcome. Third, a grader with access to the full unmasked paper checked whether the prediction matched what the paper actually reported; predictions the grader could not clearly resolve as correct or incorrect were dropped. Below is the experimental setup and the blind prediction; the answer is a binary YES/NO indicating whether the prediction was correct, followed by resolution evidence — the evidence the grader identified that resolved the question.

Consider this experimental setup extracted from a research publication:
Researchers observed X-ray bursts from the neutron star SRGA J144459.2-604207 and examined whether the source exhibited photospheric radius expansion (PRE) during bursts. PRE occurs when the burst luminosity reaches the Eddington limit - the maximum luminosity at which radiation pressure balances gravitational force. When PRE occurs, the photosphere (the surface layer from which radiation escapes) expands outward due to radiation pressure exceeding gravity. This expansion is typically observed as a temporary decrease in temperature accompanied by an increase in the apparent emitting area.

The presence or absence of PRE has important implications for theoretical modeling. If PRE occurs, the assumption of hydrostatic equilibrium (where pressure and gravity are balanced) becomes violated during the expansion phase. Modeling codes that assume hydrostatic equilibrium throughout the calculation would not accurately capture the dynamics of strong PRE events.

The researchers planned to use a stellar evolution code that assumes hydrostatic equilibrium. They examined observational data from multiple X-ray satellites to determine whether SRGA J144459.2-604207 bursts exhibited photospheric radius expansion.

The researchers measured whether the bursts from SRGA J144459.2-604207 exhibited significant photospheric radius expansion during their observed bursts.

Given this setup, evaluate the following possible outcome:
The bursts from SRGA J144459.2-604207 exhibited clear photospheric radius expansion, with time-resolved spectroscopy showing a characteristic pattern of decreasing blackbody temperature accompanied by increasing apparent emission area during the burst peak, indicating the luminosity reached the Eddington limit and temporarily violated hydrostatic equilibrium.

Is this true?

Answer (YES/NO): NO